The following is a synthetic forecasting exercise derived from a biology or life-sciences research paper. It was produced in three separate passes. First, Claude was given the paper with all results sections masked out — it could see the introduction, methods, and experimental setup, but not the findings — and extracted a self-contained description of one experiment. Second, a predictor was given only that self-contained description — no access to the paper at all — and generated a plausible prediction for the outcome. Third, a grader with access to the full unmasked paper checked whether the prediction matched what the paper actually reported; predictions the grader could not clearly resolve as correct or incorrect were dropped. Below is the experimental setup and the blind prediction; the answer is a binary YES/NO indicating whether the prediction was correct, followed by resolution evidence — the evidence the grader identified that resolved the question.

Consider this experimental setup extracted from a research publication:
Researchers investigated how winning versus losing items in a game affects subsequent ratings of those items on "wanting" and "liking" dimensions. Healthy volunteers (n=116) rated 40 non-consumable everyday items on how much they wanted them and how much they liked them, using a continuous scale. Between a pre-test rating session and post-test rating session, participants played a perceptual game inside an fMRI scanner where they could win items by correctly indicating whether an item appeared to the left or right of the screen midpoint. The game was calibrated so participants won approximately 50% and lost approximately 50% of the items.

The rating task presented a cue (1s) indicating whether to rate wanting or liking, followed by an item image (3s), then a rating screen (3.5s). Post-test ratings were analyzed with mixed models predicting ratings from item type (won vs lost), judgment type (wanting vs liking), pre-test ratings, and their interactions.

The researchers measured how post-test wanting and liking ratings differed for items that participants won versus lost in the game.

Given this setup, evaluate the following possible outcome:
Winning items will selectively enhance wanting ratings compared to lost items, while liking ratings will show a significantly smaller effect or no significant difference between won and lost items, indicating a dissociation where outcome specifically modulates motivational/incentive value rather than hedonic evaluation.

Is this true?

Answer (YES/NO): NO